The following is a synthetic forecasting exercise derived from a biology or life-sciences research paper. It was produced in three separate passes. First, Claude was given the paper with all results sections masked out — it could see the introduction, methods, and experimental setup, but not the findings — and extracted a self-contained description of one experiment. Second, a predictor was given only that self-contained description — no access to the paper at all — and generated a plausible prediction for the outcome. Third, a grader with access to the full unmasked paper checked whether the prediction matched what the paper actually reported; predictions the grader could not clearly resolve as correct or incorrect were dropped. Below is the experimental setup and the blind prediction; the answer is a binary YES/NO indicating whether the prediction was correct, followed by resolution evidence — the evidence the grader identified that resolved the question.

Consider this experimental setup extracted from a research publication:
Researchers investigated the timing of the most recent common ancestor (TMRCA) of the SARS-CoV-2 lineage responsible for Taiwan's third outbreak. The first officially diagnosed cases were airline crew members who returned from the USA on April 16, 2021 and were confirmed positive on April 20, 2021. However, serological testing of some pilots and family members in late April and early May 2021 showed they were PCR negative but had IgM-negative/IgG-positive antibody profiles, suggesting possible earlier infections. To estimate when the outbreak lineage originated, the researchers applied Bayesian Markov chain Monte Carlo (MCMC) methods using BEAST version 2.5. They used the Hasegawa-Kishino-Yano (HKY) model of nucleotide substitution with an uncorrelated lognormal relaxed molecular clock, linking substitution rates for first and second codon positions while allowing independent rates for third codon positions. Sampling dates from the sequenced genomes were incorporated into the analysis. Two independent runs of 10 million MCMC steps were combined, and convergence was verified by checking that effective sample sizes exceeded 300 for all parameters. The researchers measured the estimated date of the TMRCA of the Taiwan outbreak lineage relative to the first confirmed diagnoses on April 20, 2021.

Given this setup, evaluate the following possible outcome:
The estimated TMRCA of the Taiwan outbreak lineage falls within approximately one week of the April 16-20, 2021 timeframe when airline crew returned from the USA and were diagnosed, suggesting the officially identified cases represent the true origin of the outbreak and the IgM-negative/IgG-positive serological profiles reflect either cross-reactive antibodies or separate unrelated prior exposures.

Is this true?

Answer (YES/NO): NO